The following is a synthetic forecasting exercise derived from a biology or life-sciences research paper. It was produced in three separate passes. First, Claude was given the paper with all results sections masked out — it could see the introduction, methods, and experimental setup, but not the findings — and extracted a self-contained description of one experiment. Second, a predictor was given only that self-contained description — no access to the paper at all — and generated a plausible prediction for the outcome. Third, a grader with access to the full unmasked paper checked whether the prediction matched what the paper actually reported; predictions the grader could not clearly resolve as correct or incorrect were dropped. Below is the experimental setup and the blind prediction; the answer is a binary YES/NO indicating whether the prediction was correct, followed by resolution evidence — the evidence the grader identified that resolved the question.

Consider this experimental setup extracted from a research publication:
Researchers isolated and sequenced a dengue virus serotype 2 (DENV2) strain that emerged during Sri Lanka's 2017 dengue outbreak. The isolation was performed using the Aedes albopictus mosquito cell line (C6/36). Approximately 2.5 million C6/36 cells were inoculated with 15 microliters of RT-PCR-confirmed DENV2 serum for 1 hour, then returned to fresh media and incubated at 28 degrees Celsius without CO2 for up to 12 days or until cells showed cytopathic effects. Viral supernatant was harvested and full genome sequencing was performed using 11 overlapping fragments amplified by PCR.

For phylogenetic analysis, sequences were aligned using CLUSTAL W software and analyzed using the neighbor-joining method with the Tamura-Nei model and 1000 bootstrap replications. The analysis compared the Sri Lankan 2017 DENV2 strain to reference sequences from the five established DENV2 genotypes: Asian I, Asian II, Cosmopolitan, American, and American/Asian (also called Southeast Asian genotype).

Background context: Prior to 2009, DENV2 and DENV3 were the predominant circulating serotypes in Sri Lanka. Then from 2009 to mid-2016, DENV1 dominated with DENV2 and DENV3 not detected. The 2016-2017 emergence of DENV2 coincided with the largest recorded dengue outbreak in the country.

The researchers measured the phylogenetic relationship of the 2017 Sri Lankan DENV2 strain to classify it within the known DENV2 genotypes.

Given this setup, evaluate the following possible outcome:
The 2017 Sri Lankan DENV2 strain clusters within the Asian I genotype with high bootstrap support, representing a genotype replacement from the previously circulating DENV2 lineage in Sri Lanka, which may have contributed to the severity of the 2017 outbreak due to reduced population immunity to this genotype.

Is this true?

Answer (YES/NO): NO